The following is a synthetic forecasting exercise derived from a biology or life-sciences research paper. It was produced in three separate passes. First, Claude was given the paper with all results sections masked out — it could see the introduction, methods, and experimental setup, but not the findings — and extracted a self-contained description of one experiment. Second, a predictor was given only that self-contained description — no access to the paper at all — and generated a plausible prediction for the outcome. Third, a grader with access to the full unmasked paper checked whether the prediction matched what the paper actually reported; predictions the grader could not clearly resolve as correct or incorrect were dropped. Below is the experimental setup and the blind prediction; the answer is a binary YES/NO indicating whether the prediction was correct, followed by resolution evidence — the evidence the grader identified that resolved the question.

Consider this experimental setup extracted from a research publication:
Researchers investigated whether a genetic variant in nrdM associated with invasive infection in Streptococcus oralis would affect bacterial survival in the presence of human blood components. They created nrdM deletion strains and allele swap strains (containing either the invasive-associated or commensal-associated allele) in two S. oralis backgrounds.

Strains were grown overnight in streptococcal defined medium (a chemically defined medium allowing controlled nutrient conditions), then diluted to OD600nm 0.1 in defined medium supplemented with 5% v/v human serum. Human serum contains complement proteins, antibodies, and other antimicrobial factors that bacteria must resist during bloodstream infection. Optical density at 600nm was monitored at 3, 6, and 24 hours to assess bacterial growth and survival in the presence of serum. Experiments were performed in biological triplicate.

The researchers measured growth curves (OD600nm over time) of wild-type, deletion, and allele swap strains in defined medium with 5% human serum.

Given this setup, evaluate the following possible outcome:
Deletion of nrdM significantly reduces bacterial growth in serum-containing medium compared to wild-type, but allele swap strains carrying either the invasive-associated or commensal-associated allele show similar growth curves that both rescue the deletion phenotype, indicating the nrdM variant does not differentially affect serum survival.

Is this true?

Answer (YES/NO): NO